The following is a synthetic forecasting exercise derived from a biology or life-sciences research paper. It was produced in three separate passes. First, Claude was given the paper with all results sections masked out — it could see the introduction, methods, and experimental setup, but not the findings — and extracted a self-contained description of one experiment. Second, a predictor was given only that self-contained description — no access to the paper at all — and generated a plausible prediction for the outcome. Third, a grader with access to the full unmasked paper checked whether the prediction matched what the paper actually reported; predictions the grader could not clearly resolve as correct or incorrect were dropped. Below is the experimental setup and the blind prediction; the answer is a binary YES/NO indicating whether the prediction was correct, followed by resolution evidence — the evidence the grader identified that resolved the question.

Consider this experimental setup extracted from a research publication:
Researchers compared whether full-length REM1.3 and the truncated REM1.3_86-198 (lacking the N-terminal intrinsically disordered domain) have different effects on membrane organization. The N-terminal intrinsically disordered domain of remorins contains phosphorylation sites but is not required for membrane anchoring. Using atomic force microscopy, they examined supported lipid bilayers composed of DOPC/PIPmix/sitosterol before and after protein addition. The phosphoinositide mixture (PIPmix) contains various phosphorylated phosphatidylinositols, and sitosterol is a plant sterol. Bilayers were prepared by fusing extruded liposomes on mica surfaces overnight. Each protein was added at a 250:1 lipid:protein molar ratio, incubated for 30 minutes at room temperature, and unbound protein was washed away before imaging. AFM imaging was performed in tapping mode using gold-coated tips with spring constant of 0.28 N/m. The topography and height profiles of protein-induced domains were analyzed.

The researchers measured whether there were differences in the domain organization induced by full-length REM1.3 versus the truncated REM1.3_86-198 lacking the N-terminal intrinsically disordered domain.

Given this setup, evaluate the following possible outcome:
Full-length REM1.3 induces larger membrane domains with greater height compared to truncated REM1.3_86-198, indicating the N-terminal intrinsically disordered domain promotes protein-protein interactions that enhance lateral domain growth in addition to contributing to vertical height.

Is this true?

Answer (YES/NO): NO